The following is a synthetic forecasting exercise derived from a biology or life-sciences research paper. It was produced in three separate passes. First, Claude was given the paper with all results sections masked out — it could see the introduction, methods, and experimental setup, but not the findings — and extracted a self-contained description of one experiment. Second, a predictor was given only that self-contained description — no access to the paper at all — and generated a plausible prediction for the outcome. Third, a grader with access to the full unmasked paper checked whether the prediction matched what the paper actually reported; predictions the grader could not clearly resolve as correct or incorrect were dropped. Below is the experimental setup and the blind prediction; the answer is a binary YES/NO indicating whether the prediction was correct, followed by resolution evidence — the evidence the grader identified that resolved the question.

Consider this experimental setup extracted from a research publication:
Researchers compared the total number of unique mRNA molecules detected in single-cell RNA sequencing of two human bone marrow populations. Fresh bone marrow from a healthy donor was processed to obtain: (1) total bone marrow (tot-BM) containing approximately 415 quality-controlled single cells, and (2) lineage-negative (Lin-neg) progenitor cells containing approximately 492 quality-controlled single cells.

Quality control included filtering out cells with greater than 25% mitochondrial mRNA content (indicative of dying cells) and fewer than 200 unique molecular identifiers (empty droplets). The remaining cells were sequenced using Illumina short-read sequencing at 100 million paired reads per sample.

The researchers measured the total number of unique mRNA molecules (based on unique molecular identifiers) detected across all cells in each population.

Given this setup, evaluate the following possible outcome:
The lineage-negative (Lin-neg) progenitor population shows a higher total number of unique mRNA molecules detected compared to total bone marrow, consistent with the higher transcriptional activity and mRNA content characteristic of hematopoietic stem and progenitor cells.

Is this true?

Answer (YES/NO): YES